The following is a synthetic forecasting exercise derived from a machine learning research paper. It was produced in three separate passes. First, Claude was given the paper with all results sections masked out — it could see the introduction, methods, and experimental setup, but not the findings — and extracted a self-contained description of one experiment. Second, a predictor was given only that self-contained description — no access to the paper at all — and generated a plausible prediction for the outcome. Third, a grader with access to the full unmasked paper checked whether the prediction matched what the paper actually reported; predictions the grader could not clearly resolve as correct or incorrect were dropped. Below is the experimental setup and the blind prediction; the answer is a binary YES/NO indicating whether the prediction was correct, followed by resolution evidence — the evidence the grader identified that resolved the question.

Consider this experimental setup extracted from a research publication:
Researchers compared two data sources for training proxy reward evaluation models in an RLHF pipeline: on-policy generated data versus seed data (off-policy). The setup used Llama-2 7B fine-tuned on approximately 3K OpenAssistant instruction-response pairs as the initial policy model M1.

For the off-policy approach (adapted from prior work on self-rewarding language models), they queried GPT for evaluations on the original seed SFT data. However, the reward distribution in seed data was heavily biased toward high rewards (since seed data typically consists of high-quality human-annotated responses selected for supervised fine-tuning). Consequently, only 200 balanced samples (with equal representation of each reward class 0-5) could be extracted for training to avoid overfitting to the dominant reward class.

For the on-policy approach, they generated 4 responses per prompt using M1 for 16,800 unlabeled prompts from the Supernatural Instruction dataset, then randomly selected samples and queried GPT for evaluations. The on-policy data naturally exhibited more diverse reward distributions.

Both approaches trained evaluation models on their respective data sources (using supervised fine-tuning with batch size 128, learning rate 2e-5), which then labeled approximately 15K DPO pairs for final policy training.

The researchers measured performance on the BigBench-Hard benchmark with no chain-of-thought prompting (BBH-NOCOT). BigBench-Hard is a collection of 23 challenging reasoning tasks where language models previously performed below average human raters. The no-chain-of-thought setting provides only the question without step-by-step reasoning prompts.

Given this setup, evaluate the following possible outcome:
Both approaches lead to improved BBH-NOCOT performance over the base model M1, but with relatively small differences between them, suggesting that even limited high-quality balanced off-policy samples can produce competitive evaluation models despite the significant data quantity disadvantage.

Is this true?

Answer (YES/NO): NO